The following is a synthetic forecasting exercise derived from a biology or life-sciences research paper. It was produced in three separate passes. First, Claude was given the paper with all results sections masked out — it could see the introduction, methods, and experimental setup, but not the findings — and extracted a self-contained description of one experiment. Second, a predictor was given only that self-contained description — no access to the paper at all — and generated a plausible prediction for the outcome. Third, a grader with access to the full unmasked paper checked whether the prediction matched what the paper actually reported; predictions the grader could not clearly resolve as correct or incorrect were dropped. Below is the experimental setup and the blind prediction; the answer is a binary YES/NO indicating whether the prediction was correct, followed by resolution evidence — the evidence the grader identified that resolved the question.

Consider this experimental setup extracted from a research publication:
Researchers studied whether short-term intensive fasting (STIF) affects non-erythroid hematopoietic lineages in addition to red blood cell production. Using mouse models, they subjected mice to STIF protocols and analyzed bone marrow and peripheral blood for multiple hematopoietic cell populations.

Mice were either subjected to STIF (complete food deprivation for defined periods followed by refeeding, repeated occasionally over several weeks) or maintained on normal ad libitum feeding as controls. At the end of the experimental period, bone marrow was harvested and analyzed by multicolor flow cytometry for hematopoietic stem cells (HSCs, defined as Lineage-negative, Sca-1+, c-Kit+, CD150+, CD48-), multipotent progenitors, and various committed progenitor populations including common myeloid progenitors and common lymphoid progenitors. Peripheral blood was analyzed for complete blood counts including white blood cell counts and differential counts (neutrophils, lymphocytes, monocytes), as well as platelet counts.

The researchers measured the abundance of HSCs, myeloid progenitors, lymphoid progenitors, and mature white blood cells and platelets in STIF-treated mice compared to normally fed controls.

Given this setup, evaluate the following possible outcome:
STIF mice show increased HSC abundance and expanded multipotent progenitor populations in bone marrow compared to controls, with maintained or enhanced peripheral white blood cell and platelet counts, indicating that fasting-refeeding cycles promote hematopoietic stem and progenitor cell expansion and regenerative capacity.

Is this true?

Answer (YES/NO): NO